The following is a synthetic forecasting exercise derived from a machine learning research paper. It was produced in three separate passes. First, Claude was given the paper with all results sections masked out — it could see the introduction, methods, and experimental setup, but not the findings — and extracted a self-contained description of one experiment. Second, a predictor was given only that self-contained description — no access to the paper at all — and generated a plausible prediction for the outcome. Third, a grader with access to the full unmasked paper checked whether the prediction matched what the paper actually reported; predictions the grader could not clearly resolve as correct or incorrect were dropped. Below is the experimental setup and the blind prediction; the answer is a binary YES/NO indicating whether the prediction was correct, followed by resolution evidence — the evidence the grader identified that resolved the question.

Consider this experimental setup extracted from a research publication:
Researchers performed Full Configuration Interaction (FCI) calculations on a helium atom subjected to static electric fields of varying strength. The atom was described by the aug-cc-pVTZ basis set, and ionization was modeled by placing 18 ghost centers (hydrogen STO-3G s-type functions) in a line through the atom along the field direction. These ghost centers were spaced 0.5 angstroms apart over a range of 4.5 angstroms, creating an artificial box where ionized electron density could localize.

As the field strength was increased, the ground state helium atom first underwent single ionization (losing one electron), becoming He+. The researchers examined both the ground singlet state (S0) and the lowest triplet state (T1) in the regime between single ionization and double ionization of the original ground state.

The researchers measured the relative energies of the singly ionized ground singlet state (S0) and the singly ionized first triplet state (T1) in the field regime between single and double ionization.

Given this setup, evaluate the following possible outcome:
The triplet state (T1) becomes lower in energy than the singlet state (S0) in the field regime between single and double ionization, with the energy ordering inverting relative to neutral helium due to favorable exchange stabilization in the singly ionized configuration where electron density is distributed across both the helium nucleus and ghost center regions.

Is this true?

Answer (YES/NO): NO